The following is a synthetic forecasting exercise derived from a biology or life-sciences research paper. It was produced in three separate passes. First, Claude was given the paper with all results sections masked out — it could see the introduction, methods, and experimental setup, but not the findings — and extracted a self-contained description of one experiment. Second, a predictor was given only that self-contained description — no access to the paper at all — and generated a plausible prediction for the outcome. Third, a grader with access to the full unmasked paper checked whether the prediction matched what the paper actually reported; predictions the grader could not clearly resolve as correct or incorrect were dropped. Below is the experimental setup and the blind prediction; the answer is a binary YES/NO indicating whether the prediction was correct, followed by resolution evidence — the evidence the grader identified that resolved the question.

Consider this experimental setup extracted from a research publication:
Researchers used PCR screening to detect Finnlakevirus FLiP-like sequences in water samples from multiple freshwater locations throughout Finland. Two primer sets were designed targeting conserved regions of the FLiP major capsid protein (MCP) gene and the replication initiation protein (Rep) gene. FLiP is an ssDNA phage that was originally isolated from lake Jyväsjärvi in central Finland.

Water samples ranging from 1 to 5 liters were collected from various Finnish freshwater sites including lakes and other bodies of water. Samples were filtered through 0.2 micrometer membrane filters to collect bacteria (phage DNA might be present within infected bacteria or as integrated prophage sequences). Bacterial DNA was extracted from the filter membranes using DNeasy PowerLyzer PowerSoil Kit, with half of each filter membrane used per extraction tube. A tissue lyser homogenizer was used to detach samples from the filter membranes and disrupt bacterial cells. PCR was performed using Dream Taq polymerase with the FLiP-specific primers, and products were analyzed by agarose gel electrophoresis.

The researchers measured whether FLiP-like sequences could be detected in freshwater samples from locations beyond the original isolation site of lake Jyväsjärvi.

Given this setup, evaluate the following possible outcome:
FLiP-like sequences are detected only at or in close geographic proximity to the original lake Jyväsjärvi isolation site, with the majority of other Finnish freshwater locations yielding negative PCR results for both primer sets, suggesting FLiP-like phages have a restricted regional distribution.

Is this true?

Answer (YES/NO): NO